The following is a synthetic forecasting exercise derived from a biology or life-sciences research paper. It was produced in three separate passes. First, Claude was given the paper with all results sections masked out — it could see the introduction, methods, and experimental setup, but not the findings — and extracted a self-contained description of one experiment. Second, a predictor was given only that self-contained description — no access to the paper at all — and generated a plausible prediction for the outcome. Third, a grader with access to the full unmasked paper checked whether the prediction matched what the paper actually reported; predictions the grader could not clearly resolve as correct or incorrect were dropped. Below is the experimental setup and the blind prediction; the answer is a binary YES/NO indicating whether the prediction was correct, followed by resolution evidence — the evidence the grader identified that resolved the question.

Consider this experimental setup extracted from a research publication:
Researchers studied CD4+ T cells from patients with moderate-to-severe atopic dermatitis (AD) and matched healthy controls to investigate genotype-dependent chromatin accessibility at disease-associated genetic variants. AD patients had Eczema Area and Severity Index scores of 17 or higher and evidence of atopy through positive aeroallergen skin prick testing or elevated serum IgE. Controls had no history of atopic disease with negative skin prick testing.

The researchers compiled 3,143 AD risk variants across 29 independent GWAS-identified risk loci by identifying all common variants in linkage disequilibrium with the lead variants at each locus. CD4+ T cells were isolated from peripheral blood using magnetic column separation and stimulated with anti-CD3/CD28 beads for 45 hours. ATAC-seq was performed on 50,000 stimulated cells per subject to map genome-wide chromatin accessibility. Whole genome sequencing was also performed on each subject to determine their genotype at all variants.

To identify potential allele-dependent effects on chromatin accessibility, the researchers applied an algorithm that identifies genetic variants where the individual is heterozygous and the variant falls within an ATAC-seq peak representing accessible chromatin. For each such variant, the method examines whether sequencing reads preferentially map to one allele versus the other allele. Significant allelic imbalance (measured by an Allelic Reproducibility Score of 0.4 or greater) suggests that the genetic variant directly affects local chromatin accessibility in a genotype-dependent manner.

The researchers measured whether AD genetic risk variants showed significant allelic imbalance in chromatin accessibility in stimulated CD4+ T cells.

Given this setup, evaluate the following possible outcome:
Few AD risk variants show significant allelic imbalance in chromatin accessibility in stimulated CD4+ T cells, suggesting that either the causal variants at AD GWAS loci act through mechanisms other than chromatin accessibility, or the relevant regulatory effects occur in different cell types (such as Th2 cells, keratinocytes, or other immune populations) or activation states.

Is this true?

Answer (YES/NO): NO